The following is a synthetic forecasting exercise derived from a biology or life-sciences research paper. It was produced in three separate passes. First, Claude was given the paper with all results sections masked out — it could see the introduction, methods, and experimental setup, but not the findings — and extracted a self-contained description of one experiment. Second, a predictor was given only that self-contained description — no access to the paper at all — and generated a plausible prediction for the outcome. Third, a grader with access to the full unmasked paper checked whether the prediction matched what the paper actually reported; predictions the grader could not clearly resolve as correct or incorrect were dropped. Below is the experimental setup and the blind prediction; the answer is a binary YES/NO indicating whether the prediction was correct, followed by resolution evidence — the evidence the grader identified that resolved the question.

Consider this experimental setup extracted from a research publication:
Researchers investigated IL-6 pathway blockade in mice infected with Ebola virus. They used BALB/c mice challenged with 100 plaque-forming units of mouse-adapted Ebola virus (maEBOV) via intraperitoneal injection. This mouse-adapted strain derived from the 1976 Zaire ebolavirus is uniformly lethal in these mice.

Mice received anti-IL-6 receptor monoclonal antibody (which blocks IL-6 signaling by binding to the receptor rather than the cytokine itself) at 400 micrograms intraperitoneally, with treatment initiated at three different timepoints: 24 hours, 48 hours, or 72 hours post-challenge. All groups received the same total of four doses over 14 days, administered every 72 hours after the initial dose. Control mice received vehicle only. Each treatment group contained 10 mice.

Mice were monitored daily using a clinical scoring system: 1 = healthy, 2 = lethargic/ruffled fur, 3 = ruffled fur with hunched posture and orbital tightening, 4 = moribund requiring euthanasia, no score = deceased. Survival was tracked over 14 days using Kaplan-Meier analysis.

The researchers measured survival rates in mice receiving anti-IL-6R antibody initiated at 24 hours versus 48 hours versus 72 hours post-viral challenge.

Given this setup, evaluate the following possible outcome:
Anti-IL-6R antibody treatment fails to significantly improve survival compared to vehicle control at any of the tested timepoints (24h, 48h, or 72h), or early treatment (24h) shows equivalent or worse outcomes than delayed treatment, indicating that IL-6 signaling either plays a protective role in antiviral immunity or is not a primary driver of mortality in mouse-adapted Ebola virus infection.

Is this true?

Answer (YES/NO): YES